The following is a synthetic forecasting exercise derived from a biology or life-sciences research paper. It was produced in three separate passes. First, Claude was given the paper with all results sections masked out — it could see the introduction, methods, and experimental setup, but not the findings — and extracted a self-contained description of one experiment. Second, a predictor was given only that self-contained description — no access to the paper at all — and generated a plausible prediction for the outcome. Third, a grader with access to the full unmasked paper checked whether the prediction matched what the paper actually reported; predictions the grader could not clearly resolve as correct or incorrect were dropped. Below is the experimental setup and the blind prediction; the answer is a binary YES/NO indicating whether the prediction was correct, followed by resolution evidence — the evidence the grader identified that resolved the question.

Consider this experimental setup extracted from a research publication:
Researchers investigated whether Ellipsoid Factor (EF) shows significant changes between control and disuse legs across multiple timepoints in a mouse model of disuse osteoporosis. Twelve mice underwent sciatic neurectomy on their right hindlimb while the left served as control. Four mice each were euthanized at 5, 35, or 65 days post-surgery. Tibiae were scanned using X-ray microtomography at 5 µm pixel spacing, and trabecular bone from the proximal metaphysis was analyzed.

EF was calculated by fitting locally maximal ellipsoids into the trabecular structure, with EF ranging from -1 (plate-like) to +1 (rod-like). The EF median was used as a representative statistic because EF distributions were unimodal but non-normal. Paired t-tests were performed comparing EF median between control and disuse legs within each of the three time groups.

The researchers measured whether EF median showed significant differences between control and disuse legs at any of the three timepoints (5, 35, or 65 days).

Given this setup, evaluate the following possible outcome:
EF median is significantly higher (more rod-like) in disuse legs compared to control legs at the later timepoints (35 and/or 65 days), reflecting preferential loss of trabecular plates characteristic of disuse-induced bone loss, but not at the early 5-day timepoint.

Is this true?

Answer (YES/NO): YES